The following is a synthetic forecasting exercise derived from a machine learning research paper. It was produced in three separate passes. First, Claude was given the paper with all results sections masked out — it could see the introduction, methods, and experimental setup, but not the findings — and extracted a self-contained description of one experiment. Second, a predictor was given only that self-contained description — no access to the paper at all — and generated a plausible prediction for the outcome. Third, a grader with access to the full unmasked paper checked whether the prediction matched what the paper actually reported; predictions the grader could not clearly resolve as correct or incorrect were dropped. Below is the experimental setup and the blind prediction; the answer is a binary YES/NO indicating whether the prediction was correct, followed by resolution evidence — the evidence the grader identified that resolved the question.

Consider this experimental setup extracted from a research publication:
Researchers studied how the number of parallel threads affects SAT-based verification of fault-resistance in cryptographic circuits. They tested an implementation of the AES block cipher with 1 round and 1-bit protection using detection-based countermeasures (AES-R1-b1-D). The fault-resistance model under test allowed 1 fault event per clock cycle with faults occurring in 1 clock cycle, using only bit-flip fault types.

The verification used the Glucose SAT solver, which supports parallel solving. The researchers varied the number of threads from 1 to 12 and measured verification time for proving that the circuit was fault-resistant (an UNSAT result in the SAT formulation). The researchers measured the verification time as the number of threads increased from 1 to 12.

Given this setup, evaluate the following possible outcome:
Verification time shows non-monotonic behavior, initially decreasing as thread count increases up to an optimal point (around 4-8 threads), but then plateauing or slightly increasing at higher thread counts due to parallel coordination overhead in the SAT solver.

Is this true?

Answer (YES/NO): NO